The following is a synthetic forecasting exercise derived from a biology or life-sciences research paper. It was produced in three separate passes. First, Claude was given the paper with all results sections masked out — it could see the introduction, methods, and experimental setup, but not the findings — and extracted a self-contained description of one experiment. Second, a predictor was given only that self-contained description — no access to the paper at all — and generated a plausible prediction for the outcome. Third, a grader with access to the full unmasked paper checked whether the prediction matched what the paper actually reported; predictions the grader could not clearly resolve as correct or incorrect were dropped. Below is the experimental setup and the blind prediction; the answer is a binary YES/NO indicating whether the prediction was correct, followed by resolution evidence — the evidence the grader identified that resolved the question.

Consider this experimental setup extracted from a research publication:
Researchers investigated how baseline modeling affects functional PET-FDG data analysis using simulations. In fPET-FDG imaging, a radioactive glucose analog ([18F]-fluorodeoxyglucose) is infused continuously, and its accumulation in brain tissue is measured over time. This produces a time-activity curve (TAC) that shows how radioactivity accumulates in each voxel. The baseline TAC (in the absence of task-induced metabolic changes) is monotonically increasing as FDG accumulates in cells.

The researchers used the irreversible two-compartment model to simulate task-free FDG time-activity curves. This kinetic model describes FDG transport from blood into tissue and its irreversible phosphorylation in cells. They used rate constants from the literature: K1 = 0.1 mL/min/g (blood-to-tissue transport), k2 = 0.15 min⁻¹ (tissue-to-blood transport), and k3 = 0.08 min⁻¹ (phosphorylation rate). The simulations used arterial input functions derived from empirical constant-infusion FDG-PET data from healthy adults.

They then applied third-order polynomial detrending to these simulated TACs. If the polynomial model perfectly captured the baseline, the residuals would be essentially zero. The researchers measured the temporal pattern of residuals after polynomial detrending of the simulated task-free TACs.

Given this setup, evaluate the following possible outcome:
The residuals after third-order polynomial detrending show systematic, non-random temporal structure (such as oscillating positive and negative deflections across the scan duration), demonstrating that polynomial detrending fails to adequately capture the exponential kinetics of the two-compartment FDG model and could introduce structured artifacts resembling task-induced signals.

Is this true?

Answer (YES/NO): YES